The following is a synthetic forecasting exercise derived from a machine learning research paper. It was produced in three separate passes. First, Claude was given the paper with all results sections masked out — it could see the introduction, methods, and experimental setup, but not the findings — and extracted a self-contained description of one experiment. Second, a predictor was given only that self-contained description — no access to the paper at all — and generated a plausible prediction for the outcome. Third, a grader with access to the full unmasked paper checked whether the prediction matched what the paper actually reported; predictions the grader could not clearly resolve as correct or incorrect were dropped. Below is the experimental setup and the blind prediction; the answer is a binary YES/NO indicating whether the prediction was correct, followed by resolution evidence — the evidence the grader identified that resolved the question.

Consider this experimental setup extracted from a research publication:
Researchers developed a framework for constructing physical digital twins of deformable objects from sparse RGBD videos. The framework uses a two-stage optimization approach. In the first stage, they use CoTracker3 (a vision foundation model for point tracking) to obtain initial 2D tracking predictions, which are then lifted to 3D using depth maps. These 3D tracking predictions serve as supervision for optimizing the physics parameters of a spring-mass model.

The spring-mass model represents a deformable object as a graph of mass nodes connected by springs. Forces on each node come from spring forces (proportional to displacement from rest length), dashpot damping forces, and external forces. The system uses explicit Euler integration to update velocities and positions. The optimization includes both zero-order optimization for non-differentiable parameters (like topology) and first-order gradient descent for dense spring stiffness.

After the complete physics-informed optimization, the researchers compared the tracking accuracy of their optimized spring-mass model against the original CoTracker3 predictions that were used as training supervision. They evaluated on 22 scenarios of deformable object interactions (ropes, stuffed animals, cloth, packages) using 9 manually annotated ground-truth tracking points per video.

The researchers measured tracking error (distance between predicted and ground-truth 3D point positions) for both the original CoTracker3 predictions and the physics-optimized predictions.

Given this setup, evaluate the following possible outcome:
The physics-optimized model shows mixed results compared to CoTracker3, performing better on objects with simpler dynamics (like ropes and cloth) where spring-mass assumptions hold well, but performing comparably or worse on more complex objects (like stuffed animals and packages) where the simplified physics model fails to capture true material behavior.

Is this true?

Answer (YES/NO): NO